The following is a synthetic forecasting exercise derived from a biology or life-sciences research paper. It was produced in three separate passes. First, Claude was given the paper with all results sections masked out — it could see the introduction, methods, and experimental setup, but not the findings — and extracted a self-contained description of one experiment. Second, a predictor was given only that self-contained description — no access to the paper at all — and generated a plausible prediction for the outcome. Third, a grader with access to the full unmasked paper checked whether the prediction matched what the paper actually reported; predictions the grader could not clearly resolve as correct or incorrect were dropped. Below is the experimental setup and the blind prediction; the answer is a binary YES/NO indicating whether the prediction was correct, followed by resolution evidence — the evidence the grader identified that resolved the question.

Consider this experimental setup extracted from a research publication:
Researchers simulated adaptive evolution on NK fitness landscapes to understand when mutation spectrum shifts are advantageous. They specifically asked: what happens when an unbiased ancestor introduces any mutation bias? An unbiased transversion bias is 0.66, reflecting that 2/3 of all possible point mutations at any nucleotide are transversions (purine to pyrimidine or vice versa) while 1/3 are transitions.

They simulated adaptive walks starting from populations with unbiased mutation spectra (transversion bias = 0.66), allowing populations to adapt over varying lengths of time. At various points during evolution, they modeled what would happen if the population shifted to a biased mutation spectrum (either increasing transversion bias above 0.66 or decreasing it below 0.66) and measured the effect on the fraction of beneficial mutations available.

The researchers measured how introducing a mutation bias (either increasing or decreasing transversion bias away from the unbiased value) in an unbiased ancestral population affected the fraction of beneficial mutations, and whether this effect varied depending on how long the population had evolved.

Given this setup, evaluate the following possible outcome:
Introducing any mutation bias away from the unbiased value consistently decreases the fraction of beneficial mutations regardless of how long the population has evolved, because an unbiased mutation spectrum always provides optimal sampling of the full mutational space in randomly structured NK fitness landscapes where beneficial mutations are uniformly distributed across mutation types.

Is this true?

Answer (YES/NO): NO